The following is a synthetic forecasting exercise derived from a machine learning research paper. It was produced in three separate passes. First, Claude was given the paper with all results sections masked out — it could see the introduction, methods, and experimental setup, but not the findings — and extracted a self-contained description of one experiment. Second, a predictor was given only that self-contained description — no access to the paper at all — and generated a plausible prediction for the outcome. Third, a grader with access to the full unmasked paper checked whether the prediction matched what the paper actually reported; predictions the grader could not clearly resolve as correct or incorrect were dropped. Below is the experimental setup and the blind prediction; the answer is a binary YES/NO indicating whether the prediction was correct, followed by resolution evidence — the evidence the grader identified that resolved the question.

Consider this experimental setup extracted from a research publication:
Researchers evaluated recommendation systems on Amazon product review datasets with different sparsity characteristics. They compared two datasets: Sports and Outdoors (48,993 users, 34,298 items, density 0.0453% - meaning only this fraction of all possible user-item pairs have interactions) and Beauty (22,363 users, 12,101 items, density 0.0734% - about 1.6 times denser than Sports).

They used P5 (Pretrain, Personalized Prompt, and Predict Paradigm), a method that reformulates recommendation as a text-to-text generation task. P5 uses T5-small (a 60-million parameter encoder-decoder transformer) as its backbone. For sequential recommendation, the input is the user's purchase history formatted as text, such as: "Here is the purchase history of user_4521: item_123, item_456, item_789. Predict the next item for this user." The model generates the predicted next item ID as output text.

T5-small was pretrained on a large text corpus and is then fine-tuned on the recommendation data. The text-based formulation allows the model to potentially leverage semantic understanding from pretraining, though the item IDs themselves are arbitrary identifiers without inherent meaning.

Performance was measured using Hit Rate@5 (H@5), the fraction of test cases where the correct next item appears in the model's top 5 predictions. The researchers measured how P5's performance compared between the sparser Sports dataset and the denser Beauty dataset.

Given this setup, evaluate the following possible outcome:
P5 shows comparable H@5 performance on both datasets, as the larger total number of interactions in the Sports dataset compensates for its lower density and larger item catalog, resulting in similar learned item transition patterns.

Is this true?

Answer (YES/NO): NO